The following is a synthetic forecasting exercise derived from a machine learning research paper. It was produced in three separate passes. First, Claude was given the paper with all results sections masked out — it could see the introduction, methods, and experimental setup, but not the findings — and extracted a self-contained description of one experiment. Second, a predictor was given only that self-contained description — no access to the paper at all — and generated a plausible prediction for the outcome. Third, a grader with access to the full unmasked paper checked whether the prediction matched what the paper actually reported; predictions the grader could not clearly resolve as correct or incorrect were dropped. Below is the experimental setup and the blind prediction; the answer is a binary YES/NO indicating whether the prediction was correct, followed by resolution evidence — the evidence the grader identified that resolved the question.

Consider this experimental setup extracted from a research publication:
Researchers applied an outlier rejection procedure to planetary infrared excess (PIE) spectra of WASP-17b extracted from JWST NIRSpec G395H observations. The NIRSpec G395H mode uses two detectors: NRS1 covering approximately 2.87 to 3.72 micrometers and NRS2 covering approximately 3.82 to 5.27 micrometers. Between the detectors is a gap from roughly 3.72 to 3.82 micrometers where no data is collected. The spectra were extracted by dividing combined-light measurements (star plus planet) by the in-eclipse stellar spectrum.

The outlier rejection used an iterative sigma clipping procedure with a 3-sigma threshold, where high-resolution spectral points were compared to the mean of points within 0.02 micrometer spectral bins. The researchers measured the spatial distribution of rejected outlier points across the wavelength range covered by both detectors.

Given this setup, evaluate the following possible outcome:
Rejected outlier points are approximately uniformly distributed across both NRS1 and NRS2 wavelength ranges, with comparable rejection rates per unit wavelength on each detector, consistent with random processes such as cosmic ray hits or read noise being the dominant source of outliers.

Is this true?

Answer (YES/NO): NO